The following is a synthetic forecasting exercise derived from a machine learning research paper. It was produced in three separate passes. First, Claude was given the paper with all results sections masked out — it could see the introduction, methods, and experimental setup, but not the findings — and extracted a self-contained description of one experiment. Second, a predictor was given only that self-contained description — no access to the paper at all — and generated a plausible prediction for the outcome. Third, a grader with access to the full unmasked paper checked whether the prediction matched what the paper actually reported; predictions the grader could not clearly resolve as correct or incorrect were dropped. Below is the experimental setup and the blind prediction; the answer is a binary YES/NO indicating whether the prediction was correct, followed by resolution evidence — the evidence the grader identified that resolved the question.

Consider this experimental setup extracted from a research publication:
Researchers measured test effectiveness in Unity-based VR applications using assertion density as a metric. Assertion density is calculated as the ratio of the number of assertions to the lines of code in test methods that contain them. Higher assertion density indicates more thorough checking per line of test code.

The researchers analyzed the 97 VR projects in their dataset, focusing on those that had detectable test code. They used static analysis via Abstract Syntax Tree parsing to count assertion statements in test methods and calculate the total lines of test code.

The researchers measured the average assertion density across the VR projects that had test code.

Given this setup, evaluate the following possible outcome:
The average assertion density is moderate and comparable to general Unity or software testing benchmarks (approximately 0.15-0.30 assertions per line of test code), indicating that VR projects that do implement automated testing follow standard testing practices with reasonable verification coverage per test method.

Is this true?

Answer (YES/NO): NO